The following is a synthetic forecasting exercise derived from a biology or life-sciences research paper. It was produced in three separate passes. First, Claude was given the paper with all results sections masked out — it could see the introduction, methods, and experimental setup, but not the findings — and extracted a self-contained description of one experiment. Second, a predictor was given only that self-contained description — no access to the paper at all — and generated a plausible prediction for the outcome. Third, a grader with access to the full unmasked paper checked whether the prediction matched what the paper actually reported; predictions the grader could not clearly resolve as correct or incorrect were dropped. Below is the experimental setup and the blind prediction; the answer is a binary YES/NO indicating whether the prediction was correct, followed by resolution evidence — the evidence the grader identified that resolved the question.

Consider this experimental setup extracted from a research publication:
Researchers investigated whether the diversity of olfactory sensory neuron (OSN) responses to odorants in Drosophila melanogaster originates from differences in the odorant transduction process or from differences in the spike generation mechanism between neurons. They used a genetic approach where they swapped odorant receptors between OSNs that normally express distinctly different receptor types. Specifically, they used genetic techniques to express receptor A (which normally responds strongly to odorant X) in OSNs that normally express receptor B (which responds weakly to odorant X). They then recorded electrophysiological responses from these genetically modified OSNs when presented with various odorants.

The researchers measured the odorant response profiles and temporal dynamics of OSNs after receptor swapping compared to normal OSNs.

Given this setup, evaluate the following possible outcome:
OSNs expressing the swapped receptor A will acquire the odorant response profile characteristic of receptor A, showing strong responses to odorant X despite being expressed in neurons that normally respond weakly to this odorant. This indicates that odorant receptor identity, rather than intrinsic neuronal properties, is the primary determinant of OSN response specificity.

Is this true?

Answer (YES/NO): YES